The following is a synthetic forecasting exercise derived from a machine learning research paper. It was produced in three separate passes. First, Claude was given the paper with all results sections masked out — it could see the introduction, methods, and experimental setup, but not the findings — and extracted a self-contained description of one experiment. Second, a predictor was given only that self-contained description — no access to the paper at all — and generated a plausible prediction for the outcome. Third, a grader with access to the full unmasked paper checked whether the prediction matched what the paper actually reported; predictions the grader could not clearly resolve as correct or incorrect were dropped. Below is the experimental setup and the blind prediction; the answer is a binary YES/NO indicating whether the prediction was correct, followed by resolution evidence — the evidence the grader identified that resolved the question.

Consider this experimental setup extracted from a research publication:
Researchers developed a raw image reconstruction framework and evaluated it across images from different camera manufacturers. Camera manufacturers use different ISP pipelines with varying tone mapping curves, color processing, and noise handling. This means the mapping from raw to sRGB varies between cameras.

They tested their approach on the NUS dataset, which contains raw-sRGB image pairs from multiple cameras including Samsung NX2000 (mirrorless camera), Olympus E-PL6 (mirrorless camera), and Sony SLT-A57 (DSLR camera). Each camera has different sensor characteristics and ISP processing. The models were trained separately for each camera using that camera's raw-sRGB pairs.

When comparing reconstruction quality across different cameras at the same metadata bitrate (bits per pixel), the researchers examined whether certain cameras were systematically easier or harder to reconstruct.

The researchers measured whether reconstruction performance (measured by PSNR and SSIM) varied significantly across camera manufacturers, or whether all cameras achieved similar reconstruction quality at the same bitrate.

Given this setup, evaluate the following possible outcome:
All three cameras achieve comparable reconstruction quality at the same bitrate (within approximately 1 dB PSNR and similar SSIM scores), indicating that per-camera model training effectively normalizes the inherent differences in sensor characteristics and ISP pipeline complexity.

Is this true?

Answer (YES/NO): NO